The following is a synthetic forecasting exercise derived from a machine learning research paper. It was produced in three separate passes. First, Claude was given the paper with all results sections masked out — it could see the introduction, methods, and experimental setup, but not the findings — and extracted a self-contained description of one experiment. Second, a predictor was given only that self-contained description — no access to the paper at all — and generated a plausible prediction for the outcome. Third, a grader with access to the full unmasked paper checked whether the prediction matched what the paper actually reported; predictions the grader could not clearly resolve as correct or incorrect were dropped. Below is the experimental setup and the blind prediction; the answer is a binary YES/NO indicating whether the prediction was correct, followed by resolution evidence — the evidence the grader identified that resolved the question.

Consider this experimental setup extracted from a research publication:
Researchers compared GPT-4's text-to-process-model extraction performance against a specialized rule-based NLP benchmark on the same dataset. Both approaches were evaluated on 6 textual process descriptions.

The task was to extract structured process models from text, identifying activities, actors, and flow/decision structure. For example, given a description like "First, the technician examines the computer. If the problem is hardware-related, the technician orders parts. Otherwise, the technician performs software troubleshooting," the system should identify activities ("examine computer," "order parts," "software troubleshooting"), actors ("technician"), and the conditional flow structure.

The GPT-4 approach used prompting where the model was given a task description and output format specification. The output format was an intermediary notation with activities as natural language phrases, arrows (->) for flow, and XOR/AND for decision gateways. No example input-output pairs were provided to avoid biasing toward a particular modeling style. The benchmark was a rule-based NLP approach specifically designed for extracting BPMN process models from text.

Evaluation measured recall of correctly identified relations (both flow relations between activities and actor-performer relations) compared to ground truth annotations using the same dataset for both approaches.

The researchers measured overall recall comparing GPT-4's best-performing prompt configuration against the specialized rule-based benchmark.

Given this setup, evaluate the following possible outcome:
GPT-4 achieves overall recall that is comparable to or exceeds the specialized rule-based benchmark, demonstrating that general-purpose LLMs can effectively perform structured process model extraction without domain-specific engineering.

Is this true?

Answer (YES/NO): YES